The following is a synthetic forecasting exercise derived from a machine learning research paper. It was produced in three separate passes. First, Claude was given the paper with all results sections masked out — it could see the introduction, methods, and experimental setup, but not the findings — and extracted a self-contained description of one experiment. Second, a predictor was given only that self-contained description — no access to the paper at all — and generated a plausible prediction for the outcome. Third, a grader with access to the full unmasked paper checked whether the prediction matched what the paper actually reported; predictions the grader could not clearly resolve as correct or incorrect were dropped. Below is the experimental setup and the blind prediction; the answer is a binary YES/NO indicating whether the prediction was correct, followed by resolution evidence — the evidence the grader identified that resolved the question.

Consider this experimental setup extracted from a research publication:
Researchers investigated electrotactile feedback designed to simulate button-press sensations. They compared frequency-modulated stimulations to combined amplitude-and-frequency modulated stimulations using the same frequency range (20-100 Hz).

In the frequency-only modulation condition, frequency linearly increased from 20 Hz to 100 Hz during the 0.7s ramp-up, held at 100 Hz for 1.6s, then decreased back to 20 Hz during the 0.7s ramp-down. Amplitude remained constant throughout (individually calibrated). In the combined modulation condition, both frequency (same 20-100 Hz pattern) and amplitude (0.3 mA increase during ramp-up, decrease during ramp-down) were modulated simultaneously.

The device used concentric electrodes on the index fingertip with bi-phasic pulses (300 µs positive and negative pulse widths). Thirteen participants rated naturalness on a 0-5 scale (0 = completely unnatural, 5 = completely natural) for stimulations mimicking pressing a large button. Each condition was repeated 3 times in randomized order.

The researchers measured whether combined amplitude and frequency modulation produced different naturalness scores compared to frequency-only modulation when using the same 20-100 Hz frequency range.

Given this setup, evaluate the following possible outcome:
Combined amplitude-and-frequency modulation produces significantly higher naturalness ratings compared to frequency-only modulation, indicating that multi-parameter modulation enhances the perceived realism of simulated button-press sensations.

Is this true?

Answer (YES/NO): NO